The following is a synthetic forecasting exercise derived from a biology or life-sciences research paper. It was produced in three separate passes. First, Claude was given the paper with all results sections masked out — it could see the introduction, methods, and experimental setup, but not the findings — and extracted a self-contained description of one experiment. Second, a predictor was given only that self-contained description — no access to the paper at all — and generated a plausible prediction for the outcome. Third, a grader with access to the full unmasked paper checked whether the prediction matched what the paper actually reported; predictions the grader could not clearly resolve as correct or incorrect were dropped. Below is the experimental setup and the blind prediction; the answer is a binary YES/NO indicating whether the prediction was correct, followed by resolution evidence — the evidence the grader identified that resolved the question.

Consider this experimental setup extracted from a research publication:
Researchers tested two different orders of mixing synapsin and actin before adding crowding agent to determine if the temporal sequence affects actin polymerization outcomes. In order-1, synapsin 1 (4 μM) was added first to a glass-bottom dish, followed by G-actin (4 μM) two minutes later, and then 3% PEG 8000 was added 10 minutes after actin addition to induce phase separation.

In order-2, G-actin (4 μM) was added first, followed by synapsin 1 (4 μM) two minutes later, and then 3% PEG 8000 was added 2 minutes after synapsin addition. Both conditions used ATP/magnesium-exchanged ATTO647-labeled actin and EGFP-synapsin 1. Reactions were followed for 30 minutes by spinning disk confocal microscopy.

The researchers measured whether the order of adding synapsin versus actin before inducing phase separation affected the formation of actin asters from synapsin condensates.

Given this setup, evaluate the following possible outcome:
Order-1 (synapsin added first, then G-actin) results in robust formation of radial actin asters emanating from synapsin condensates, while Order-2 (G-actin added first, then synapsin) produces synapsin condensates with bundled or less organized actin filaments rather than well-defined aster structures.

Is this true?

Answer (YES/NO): NO